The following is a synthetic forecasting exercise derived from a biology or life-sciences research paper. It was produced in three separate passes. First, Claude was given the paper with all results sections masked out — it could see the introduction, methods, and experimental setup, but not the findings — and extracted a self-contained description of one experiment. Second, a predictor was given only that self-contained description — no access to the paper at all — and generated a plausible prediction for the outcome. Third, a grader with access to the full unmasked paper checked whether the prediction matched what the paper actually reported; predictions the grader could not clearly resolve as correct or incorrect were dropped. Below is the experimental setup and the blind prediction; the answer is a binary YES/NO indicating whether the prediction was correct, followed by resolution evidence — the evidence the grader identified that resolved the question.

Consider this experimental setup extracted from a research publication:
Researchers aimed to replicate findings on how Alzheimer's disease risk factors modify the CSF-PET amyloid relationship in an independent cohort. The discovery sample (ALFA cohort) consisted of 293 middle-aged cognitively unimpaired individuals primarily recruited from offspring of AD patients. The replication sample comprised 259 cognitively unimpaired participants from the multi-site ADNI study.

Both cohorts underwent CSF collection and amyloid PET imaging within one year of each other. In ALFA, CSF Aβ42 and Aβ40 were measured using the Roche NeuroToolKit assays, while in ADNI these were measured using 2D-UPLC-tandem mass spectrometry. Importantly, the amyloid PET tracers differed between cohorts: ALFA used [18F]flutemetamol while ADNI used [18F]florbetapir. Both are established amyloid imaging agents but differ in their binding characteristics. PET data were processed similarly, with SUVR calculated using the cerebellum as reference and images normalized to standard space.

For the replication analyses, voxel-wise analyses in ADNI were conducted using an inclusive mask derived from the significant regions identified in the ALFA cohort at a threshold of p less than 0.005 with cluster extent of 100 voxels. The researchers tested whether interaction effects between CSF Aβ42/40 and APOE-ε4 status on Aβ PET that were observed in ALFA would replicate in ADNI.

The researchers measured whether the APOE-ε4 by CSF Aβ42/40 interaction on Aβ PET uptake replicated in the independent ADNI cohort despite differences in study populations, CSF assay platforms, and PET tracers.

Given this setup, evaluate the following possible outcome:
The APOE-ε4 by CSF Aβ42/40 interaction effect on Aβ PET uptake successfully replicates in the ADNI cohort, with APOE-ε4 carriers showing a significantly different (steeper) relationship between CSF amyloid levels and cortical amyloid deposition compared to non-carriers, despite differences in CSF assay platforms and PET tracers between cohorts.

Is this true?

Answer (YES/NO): YES